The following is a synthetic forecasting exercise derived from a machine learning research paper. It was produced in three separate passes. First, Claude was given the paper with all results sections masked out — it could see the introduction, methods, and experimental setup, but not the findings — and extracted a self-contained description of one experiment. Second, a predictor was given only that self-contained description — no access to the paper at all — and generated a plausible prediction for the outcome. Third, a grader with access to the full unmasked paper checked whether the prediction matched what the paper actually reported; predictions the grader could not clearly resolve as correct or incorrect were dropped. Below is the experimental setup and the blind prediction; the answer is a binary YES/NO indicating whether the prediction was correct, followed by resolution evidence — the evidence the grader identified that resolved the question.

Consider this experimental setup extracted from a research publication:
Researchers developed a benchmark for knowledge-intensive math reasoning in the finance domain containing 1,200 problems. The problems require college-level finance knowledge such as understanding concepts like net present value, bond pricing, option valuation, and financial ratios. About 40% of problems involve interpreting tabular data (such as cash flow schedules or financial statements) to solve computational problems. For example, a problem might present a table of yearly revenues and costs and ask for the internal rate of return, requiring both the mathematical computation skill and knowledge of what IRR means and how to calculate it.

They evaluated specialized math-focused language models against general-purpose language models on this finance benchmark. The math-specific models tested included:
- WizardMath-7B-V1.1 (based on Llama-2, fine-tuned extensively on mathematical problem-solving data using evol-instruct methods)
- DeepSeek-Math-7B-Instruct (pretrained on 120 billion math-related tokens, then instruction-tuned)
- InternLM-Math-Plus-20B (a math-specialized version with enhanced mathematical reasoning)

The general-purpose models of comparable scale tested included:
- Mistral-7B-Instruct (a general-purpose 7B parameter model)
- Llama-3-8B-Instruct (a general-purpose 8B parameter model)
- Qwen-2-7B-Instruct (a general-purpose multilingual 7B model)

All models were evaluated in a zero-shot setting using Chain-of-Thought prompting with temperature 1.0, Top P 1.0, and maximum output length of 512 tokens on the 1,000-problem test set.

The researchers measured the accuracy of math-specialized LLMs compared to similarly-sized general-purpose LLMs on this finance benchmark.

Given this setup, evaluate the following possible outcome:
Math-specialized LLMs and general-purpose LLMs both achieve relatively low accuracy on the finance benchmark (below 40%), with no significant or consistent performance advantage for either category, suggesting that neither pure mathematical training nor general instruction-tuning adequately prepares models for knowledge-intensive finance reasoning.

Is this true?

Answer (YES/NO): NO